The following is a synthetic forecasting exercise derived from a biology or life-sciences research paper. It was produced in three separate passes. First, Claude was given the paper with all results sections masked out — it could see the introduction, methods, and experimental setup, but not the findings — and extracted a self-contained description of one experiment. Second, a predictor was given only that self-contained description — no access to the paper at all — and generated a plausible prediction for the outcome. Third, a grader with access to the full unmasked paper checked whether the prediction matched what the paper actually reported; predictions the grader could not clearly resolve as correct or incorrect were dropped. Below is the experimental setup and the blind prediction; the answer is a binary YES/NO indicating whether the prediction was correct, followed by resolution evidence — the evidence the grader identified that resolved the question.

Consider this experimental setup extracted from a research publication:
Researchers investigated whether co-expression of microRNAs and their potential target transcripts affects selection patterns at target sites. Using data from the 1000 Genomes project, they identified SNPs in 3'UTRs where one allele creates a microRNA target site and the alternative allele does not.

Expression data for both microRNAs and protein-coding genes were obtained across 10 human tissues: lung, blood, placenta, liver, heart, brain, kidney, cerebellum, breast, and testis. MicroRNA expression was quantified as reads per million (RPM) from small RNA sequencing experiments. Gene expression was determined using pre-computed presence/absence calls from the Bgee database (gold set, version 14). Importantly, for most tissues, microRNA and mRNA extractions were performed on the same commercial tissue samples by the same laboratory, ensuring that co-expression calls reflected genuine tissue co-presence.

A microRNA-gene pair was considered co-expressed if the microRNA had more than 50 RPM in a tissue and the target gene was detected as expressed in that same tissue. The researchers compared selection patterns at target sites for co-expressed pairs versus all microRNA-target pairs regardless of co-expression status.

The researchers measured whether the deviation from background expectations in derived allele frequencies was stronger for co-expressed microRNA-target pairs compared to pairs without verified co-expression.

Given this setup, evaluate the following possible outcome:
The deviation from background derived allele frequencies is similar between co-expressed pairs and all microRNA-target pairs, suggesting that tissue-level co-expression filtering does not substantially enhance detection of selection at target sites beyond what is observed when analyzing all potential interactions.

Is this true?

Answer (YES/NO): NO